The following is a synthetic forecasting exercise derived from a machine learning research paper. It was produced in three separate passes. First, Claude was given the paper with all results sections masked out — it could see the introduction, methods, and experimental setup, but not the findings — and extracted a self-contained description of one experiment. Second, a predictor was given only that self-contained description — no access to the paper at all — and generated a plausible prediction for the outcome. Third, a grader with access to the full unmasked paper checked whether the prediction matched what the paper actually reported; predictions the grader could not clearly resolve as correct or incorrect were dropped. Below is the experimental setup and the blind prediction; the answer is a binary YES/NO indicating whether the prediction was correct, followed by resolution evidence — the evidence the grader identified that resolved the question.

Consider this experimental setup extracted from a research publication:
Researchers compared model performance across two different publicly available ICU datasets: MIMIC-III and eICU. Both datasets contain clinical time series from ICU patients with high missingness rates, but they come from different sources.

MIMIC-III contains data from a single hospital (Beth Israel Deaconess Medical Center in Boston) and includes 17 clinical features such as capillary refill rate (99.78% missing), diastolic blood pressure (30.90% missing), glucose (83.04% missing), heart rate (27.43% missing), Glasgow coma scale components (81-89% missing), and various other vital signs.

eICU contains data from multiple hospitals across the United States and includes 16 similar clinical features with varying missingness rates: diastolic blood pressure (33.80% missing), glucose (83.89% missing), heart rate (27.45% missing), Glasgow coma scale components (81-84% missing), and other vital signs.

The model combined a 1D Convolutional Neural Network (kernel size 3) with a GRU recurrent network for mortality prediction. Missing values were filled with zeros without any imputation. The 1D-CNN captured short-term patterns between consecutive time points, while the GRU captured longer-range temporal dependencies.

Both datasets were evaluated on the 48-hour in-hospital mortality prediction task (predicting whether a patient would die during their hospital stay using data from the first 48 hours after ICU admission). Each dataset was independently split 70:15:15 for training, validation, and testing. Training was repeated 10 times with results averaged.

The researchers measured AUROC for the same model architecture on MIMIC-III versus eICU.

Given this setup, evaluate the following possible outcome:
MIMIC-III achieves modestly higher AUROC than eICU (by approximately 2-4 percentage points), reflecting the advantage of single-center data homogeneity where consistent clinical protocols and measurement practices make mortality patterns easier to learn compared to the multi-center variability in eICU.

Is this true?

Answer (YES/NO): NO